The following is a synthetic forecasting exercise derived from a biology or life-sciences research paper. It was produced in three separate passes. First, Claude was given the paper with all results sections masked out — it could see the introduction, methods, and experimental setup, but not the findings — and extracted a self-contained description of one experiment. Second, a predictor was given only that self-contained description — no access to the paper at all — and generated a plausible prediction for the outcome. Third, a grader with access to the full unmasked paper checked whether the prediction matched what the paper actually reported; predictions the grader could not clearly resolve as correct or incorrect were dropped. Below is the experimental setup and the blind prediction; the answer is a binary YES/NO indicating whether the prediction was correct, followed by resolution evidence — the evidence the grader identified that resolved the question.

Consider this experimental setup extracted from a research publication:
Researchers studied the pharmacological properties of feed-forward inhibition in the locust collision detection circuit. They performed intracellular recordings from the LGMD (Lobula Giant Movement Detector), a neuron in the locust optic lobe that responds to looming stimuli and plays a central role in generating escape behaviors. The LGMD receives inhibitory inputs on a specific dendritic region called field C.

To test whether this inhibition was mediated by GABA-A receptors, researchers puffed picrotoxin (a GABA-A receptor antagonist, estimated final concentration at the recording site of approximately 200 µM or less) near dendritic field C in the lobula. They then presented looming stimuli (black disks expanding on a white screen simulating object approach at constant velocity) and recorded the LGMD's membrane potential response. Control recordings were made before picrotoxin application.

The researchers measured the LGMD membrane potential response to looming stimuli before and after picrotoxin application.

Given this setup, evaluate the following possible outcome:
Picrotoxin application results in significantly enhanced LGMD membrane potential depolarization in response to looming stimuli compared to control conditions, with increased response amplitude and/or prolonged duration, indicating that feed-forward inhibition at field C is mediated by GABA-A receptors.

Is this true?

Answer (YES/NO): YES